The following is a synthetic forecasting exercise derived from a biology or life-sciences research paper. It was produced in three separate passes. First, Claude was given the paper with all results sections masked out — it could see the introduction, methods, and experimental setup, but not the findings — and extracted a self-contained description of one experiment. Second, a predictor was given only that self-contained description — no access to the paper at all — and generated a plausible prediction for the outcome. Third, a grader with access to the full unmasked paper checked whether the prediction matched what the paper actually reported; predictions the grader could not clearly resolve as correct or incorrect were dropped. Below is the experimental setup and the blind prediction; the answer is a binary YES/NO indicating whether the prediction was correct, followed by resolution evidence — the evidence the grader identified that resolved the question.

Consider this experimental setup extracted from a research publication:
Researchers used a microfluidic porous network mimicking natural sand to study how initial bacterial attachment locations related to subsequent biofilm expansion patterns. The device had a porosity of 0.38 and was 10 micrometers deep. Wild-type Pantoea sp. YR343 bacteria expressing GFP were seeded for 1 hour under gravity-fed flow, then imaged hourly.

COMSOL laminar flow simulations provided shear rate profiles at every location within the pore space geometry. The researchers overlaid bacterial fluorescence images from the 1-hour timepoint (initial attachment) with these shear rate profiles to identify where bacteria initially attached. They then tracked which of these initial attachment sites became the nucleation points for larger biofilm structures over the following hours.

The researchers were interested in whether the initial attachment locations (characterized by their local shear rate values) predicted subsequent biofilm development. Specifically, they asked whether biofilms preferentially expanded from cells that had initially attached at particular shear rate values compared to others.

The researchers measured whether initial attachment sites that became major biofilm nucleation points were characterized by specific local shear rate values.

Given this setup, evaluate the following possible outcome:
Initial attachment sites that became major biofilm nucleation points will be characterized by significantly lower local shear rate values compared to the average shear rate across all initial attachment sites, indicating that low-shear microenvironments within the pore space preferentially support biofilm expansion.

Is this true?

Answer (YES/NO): NO